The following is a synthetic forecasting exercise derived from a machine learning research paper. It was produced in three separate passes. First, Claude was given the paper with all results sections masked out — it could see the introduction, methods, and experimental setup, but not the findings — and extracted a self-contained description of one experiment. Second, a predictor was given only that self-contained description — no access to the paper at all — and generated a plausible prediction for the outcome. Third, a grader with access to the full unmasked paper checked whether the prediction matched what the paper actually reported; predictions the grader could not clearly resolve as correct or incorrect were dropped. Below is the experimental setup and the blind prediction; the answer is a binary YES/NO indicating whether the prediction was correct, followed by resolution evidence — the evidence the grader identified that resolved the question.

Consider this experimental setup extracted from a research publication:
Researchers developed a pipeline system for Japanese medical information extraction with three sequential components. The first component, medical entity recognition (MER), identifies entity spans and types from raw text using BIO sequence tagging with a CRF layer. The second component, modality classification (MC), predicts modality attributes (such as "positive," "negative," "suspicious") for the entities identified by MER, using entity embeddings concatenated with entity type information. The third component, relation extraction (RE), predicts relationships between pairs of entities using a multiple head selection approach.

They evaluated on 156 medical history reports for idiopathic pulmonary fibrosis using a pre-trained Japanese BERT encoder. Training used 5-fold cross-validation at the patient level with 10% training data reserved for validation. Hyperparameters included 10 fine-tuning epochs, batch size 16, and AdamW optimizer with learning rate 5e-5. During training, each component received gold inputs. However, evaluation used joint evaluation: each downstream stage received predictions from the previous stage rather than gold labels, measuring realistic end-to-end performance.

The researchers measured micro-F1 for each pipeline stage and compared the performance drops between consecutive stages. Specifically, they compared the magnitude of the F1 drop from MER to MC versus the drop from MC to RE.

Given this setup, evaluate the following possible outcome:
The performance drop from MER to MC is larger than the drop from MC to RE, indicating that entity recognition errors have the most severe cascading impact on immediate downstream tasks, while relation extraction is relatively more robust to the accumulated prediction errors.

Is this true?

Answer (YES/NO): YES